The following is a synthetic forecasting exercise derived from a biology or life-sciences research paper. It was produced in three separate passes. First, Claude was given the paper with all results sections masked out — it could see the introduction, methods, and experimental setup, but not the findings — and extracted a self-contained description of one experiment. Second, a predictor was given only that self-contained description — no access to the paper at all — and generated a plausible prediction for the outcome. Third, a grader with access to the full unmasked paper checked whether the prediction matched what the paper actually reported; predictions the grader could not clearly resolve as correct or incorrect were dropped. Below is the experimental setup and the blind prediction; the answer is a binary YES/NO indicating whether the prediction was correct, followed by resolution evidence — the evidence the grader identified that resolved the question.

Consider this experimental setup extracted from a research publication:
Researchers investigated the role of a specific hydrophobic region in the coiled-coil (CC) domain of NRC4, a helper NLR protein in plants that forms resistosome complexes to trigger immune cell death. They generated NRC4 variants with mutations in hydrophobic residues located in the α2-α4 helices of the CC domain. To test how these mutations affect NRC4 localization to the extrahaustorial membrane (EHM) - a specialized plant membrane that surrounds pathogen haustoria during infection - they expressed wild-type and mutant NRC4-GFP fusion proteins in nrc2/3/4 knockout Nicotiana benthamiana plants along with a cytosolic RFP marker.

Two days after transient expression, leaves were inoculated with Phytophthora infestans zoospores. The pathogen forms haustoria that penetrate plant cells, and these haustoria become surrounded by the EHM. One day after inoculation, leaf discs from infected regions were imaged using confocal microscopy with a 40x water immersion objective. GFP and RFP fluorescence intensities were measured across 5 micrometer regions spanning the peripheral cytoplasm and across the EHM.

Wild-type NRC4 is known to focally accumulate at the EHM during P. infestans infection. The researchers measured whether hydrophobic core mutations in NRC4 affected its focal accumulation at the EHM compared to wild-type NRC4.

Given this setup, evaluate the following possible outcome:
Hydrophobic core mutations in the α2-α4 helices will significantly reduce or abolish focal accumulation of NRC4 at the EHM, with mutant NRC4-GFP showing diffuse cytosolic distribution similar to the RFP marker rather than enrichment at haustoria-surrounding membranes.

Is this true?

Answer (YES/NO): NO